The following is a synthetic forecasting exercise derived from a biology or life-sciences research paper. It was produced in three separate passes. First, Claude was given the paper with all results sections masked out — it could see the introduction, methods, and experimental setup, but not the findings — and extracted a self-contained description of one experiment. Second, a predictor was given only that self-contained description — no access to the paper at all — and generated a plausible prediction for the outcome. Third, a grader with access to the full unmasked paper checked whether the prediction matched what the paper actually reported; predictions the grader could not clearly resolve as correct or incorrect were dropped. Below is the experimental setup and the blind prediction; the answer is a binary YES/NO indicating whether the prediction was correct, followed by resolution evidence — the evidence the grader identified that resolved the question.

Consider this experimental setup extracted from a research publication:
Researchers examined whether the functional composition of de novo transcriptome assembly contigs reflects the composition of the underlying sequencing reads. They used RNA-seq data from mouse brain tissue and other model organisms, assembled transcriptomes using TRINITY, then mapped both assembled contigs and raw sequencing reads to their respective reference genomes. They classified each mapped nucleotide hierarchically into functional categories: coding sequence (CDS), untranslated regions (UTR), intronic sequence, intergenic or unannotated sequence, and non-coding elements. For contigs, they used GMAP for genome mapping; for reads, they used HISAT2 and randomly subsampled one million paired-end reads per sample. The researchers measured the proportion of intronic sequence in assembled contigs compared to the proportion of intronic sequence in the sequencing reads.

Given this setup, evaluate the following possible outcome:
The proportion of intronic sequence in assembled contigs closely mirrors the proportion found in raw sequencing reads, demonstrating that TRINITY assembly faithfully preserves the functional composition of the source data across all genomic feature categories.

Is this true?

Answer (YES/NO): NO